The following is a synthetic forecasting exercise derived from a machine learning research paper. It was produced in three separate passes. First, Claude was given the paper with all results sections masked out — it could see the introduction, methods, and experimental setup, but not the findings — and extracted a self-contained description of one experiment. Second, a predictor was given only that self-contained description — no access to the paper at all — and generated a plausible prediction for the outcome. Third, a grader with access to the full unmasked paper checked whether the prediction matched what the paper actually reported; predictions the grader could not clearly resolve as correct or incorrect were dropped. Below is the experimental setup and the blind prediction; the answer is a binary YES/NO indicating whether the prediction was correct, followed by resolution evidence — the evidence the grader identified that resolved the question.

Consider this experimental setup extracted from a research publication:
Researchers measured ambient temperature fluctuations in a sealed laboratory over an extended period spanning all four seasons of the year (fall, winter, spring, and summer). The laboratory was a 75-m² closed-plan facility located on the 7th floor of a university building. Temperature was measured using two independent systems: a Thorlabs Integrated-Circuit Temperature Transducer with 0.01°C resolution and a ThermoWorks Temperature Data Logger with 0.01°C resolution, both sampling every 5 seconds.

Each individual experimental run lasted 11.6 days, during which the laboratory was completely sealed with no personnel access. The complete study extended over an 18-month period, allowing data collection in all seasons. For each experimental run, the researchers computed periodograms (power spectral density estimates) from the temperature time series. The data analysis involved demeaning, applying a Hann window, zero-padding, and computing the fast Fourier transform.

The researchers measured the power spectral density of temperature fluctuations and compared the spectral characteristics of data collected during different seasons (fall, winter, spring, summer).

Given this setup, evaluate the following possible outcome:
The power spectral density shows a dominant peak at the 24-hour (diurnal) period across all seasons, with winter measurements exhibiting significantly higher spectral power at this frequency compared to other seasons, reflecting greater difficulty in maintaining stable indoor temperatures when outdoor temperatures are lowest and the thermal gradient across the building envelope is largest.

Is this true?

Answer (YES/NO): NO